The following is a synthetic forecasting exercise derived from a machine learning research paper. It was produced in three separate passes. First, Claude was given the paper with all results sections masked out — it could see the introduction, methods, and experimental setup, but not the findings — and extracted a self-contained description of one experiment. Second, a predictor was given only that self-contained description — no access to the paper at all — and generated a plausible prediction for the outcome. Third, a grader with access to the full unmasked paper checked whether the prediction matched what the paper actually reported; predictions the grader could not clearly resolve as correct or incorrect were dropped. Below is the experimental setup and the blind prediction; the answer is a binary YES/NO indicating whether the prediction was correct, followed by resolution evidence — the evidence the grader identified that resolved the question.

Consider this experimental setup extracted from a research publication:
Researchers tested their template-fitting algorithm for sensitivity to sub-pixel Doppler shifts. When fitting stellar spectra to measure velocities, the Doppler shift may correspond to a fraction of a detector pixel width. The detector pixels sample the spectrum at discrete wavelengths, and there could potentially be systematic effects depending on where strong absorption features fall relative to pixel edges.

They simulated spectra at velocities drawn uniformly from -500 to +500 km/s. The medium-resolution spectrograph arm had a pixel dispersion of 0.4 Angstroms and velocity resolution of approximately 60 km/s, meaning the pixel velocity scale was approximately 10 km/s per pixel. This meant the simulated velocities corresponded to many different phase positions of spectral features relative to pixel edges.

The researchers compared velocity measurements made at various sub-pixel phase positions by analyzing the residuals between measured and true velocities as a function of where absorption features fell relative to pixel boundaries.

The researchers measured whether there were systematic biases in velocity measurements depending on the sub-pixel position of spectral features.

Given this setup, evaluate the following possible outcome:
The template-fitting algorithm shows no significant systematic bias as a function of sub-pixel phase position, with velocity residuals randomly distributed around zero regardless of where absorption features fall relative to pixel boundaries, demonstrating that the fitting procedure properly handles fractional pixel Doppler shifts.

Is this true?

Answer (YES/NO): YES